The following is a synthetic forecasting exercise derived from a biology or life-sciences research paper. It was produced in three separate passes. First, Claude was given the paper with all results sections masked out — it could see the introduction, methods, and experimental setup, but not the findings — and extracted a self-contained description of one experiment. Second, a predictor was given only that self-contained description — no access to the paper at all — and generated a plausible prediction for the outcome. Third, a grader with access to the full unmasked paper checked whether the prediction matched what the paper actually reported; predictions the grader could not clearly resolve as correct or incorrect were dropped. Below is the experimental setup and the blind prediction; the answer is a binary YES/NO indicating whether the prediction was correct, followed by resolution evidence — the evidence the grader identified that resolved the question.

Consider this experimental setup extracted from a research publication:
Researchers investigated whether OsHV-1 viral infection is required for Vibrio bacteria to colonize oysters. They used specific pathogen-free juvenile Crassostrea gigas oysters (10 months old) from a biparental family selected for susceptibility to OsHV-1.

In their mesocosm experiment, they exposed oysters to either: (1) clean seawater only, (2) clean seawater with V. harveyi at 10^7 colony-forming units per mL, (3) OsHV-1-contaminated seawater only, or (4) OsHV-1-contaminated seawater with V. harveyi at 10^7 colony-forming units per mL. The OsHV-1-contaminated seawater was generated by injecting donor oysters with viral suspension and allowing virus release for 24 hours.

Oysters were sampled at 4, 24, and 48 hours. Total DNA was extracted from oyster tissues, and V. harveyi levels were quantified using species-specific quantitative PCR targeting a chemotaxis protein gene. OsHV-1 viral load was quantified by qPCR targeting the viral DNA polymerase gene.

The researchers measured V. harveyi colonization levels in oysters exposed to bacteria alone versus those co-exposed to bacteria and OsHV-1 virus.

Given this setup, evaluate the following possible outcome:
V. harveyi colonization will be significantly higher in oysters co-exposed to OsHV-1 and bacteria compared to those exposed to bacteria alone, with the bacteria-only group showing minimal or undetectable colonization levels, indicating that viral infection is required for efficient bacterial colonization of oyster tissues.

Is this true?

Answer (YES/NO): NO